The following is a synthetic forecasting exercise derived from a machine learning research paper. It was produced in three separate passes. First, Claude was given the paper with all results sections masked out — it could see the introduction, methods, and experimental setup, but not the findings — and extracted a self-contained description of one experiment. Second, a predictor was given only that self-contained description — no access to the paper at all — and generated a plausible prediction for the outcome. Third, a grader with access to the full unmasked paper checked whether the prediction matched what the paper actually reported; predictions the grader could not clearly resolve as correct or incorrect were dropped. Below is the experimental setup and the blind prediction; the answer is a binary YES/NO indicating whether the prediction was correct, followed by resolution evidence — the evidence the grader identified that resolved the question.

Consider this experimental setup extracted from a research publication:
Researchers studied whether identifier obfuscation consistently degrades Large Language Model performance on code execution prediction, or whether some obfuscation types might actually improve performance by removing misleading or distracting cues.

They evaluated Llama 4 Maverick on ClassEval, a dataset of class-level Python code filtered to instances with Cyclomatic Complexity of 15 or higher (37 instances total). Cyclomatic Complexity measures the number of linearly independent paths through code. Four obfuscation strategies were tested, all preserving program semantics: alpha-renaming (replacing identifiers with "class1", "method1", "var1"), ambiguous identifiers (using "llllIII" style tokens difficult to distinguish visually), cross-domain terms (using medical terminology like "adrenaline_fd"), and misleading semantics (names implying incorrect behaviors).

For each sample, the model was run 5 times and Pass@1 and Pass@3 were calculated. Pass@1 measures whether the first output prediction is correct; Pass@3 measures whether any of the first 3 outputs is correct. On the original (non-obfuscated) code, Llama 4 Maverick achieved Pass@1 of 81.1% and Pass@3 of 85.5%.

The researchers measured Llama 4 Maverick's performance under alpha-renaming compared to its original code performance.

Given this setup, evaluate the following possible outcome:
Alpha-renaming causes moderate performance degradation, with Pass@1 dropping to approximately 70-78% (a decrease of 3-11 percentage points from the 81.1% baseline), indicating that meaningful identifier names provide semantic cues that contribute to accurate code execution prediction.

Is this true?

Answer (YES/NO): NO